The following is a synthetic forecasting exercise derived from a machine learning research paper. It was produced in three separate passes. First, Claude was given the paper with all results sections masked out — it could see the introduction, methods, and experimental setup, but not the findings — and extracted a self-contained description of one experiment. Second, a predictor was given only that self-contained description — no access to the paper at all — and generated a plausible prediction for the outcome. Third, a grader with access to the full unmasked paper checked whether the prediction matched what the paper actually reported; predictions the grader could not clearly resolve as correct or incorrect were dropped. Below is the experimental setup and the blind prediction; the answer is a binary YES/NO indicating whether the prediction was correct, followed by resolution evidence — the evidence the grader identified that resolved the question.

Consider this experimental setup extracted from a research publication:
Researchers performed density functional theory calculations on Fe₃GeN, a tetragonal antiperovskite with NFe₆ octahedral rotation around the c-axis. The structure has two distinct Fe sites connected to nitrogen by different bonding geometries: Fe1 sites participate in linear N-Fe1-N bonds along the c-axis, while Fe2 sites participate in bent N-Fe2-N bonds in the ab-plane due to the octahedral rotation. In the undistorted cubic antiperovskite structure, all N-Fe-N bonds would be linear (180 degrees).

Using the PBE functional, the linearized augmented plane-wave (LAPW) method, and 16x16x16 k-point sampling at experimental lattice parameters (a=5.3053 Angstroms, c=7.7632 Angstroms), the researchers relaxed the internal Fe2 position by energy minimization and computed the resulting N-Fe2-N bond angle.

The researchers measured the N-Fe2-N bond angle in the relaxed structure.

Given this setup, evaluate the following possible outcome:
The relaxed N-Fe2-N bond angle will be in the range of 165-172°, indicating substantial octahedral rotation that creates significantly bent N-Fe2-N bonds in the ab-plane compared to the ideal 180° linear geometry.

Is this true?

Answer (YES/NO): NO